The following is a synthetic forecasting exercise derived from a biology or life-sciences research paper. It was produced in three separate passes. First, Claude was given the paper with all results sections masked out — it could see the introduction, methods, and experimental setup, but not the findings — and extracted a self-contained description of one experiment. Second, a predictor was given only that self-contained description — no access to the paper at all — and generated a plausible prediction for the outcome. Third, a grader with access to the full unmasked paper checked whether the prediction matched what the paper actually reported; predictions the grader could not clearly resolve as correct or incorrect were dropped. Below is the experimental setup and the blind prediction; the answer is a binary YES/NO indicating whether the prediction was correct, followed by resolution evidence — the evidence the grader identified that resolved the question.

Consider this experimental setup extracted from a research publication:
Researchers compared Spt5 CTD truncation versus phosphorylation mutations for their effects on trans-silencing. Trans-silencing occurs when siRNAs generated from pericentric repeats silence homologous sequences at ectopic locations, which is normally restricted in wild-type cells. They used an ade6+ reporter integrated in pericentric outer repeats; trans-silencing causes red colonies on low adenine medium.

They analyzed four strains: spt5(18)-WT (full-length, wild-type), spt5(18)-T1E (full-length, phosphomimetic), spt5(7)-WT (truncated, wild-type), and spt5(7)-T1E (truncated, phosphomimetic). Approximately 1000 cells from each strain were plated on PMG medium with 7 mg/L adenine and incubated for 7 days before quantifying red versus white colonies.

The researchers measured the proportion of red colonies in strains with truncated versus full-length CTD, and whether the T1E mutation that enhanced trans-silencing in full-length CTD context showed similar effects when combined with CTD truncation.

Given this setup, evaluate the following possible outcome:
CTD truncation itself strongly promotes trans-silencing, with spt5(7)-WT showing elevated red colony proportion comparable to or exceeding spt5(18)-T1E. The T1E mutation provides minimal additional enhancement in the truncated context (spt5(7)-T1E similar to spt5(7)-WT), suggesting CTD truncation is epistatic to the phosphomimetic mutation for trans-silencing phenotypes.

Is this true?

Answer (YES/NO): NO